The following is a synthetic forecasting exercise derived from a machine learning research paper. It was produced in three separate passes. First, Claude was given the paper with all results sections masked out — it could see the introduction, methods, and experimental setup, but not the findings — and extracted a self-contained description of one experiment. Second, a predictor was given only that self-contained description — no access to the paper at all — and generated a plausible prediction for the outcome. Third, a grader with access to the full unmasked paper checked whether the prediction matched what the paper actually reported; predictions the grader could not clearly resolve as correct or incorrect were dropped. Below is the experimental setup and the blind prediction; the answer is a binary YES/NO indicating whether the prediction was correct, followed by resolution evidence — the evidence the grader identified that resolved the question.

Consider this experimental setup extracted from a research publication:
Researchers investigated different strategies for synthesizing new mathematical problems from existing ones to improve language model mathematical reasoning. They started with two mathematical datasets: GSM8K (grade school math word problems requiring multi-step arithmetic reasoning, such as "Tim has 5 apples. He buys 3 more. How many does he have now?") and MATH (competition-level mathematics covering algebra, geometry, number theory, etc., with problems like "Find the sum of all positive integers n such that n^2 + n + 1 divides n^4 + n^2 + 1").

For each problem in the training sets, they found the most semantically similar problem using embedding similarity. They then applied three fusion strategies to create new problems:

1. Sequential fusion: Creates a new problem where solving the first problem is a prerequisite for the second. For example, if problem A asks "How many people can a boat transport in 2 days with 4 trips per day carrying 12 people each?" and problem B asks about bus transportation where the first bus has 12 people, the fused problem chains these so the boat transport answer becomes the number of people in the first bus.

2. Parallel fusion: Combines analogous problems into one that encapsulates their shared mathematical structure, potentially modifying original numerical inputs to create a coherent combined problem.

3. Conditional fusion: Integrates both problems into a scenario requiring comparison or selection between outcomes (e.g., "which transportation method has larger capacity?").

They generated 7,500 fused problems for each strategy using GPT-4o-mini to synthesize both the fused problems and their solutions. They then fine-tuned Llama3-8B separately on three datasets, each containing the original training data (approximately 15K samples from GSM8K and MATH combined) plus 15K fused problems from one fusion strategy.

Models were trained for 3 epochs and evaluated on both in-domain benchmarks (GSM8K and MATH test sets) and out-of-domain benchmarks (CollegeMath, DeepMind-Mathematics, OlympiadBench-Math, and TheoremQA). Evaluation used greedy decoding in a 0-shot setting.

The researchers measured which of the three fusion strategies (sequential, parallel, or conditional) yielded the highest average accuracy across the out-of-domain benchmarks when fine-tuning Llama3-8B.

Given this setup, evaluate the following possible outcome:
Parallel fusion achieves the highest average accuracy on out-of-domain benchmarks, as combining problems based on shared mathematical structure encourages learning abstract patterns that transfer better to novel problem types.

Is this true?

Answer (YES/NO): NO